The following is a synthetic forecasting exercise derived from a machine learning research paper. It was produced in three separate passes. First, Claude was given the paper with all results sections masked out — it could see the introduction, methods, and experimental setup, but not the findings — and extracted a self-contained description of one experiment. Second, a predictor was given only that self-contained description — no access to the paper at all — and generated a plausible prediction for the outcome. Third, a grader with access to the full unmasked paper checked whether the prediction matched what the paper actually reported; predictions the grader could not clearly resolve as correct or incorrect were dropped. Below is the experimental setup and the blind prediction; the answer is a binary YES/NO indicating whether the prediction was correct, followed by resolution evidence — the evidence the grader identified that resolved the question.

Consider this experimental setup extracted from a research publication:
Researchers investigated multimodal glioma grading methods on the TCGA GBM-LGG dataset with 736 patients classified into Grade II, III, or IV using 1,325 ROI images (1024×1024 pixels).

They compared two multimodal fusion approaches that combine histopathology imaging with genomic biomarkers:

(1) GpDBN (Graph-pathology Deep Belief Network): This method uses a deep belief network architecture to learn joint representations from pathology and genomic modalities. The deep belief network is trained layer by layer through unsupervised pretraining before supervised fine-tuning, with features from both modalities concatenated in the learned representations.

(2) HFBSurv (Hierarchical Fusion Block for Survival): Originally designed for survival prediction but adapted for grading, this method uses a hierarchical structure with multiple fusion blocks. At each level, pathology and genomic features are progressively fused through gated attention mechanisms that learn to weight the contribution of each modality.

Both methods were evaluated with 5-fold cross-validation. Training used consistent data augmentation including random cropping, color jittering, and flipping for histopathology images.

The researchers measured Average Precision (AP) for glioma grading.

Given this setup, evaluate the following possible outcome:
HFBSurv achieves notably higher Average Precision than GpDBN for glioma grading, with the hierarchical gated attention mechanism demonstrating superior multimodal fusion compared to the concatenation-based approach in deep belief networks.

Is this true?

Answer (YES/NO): NO